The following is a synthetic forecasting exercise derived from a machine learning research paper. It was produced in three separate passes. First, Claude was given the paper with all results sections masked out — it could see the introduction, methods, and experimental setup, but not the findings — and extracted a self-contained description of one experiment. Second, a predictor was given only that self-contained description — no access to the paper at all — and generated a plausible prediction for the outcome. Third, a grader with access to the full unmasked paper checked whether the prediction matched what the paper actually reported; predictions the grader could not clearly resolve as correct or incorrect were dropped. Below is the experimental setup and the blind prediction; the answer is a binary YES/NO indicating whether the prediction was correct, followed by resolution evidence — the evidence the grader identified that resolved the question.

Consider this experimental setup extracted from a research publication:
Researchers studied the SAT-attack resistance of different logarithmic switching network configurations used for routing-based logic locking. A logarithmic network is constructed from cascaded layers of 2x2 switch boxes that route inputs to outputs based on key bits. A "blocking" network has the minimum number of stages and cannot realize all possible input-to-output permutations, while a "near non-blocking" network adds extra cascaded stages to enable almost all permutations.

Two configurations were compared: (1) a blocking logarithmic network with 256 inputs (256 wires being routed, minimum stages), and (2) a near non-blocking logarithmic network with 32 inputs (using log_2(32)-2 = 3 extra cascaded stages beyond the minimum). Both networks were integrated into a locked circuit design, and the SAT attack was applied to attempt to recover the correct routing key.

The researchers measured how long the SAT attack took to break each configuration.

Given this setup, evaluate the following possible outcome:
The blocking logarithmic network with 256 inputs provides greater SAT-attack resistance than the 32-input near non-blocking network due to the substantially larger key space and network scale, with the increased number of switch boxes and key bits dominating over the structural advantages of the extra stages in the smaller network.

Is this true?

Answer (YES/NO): NO